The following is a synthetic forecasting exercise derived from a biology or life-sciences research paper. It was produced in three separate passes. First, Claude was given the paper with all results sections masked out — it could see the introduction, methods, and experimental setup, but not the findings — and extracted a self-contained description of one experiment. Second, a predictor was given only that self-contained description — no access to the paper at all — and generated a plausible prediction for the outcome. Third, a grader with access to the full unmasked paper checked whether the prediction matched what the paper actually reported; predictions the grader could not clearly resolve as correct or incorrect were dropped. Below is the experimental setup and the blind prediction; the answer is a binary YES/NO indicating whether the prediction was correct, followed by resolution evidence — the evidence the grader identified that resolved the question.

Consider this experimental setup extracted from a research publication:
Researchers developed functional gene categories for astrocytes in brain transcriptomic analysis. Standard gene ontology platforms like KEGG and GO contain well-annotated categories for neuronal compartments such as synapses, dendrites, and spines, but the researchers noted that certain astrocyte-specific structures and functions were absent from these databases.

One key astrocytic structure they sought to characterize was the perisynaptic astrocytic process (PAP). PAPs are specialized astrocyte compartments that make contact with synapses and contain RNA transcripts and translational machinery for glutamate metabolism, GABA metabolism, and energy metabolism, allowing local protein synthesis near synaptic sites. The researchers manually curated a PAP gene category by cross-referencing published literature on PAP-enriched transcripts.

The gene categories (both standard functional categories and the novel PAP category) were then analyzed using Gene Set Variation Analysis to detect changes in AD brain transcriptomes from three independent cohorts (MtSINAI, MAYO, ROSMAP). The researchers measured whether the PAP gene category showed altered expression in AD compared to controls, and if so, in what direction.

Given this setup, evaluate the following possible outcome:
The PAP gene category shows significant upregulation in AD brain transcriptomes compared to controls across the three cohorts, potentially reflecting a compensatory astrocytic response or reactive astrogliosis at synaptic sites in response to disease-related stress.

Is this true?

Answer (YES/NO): YES